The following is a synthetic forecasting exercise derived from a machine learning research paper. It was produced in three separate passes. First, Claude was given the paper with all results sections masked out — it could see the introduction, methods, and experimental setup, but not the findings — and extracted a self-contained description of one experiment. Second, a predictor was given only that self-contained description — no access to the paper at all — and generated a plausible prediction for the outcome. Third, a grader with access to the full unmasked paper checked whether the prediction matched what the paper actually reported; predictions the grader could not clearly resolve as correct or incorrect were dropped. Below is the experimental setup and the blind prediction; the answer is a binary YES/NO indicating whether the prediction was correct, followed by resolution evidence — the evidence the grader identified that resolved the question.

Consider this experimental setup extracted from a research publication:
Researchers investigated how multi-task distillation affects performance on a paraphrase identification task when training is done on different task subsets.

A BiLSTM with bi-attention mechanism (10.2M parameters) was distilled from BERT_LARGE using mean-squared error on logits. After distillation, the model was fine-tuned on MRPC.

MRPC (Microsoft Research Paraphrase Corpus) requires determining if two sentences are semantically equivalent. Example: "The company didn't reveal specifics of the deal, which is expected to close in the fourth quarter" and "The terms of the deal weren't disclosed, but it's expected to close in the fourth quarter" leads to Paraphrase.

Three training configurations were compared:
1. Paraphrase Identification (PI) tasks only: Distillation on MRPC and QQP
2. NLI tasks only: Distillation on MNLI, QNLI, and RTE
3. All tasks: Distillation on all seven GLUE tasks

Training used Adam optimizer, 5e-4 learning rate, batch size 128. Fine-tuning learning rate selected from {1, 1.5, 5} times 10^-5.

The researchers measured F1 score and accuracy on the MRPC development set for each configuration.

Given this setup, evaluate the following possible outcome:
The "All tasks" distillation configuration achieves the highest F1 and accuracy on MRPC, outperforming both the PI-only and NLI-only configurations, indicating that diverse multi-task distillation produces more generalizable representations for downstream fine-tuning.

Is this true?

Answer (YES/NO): NO